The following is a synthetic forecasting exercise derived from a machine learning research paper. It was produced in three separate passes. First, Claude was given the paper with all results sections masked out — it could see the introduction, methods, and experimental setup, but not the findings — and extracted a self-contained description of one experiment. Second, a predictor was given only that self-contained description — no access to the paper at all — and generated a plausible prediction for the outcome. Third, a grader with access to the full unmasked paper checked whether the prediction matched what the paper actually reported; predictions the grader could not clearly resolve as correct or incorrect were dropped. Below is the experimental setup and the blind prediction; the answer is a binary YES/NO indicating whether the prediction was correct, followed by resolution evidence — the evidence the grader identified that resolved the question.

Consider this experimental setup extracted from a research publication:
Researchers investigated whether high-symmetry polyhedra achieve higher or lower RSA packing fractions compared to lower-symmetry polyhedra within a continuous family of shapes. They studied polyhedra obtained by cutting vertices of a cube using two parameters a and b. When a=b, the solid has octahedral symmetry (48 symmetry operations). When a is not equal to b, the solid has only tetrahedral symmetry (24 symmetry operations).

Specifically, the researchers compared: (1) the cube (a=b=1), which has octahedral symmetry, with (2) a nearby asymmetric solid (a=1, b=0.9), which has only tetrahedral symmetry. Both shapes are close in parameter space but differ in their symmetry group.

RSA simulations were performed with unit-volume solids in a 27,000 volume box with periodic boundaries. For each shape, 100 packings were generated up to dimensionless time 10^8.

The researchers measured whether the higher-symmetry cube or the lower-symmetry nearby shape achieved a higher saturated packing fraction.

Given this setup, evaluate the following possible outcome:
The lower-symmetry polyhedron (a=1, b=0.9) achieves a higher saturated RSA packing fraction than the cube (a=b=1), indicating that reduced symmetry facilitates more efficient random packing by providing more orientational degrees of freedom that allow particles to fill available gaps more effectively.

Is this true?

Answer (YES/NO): YES